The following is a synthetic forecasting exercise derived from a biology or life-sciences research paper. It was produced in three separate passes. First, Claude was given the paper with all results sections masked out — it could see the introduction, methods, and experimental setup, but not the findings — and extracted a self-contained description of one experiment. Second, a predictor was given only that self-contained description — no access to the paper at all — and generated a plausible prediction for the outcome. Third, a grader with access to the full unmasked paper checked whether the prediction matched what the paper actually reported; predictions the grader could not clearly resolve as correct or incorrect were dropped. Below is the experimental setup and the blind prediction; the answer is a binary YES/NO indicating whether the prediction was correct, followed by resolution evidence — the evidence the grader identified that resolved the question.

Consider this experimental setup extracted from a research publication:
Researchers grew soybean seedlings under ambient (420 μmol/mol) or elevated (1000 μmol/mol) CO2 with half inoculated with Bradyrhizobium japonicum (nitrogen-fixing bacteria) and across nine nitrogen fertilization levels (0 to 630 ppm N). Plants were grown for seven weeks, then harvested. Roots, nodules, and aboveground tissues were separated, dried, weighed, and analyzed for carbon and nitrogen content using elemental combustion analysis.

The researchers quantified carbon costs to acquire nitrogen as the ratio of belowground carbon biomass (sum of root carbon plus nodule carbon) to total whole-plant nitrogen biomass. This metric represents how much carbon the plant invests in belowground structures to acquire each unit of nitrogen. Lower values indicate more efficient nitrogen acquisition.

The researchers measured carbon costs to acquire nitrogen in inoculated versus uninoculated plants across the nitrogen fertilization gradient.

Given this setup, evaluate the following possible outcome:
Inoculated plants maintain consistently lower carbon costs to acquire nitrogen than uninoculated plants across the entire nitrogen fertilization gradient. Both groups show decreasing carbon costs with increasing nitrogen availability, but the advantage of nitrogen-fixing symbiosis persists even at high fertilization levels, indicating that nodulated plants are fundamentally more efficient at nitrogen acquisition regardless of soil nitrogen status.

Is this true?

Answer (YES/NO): NO